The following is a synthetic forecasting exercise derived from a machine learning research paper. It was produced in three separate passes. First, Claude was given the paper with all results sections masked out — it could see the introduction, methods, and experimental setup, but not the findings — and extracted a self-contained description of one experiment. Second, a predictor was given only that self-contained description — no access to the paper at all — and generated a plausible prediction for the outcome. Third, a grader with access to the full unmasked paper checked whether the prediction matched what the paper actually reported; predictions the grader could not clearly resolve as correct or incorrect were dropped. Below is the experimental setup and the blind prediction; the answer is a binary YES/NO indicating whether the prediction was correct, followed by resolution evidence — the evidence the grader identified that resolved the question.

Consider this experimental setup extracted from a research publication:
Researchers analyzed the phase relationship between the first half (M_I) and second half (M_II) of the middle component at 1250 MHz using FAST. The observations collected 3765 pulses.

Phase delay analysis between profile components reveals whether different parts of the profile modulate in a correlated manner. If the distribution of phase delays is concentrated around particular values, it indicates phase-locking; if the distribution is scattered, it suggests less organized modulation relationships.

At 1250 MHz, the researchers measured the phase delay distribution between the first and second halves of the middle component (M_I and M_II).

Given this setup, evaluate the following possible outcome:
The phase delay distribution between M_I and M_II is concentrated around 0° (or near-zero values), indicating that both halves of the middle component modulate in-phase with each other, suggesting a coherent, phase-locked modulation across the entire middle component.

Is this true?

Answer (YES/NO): NO